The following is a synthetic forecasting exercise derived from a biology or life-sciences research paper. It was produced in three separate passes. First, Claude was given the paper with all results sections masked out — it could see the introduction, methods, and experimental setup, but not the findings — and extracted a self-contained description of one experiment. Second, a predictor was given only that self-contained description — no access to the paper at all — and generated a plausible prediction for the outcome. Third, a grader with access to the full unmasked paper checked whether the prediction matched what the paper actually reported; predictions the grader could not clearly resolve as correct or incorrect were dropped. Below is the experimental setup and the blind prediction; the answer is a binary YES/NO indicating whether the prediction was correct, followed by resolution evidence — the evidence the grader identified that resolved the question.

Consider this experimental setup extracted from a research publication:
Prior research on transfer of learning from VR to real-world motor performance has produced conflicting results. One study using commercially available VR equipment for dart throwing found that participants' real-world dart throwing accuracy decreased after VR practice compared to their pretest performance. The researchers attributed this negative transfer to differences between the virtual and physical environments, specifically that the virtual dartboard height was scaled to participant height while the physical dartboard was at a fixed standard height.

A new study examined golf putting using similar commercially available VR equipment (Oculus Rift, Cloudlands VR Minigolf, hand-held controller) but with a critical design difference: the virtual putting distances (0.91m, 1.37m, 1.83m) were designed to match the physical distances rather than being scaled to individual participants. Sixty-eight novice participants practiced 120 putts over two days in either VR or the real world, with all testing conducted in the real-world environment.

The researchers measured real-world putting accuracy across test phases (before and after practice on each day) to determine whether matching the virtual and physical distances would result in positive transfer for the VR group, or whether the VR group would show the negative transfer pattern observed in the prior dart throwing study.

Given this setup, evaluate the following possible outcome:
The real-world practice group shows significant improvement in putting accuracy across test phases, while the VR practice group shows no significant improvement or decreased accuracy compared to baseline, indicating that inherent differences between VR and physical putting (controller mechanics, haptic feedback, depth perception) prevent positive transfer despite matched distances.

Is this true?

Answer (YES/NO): NO